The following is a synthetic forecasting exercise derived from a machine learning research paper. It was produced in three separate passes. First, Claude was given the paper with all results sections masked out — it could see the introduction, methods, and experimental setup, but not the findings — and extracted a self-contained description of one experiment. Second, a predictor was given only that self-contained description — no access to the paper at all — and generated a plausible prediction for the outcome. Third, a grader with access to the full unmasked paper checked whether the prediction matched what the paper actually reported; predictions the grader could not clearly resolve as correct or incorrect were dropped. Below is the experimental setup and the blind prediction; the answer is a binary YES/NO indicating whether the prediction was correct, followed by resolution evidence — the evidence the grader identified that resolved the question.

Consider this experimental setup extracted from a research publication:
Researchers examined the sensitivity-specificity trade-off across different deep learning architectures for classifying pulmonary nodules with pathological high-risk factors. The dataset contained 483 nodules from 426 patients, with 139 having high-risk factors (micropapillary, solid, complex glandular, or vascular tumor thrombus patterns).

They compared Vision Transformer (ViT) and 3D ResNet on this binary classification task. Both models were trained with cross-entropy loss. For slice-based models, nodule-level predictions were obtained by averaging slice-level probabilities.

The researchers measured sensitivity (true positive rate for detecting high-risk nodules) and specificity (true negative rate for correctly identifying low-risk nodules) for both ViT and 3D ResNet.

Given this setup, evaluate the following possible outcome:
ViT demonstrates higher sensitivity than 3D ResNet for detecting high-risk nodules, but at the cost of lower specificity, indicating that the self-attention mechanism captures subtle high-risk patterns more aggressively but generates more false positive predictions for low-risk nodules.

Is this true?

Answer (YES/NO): YES